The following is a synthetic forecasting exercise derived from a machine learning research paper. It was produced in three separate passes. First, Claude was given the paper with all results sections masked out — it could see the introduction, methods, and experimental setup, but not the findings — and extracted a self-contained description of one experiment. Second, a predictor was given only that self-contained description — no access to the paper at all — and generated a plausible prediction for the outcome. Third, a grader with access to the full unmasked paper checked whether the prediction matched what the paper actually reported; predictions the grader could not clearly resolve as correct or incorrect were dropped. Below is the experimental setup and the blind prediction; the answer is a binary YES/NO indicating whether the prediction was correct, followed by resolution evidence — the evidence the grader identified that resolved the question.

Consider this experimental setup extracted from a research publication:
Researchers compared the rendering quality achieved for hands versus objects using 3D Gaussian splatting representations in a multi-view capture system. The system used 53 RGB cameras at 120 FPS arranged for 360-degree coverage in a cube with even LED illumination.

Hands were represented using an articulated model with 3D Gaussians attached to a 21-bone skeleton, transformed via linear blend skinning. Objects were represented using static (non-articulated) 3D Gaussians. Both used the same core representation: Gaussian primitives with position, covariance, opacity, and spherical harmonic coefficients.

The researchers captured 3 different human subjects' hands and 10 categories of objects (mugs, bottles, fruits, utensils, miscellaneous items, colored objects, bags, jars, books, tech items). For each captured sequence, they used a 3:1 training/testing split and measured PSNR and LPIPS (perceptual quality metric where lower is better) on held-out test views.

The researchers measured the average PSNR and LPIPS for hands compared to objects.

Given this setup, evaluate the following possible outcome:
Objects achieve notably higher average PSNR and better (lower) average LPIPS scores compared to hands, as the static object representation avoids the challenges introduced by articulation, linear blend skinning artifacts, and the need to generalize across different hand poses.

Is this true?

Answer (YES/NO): YES